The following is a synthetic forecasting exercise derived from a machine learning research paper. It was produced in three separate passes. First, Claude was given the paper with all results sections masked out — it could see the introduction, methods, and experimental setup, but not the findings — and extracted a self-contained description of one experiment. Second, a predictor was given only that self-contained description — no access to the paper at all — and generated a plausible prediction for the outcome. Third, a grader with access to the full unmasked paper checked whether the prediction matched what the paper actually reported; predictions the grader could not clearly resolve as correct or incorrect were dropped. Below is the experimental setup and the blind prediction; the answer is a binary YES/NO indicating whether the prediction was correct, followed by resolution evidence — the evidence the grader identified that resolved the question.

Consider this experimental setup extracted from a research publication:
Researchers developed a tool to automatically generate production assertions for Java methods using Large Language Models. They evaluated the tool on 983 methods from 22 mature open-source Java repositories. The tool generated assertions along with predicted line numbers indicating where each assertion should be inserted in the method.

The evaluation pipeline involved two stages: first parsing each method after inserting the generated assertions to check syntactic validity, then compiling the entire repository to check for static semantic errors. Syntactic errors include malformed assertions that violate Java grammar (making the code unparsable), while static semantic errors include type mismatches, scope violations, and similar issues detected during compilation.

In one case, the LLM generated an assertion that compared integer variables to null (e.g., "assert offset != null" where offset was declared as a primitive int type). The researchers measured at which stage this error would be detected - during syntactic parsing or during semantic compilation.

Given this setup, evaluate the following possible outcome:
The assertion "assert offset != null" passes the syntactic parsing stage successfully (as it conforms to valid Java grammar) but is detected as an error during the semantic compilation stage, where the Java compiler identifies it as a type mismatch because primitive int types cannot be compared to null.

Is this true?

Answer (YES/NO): YES